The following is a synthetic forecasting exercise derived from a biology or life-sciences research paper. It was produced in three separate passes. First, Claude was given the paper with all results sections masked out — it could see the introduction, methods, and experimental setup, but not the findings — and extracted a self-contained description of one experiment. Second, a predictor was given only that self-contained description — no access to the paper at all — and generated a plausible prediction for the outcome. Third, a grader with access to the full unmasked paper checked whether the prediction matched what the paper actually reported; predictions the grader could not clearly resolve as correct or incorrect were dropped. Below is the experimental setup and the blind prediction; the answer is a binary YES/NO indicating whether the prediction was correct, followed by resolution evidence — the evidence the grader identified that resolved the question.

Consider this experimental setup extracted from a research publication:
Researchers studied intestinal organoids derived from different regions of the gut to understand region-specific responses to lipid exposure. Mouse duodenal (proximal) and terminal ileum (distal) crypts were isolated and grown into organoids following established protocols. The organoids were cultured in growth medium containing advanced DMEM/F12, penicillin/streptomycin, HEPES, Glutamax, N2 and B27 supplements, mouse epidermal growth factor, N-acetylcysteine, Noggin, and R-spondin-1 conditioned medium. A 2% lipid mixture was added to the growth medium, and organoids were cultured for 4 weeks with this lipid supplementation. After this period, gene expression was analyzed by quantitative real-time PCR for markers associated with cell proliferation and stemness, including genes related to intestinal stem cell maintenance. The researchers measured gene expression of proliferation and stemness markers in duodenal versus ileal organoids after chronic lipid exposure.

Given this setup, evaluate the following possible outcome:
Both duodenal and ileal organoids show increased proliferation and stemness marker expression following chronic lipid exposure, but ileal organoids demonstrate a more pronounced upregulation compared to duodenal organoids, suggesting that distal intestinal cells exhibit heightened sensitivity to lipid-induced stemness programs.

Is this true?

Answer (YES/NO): NO